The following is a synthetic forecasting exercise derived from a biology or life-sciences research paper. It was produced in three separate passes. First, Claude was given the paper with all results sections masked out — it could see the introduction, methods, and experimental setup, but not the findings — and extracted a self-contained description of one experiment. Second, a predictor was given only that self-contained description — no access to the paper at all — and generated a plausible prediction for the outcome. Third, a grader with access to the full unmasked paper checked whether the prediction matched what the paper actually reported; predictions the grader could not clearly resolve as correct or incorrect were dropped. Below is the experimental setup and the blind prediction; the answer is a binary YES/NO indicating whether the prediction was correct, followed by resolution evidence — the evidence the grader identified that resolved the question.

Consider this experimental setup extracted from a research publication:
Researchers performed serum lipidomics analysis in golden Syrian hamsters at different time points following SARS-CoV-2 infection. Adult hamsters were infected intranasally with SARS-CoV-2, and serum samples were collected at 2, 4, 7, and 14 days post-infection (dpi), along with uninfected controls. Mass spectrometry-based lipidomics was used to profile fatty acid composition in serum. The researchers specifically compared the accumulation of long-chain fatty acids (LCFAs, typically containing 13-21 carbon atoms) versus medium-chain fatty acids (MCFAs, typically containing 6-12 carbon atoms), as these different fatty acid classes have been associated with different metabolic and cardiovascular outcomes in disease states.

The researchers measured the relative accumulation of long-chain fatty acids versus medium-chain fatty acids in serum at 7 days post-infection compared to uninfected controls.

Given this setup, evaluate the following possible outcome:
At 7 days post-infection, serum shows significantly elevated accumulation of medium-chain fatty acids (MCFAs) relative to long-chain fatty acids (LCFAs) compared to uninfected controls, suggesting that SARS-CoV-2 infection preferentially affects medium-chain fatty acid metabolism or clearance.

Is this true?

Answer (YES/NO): NO